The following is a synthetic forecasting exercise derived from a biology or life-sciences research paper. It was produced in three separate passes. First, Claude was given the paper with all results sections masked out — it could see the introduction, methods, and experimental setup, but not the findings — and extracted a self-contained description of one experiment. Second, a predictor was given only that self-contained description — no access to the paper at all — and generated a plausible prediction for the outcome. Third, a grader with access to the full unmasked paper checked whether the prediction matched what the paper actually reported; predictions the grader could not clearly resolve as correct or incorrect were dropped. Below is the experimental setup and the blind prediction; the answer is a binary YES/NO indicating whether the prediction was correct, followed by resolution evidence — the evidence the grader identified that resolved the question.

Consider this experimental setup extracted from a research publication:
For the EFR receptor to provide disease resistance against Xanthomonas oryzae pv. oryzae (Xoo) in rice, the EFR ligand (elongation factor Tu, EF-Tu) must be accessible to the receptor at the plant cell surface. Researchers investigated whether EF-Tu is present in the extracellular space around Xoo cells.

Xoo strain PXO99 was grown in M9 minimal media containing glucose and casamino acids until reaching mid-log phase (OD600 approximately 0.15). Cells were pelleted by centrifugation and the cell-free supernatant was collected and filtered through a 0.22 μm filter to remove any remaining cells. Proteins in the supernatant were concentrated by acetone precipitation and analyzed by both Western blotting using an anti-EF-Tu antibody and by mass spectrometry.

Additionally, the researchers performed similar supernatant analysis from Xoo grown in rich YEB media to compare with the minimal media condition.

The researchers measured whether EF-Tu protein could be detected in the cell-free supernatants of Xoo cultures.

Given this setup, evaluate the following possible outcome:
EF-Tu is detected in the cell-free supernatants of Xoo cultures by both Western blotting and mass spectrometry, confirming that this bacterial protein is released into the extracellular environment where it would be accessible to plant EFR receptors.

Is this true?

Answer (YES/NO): YES